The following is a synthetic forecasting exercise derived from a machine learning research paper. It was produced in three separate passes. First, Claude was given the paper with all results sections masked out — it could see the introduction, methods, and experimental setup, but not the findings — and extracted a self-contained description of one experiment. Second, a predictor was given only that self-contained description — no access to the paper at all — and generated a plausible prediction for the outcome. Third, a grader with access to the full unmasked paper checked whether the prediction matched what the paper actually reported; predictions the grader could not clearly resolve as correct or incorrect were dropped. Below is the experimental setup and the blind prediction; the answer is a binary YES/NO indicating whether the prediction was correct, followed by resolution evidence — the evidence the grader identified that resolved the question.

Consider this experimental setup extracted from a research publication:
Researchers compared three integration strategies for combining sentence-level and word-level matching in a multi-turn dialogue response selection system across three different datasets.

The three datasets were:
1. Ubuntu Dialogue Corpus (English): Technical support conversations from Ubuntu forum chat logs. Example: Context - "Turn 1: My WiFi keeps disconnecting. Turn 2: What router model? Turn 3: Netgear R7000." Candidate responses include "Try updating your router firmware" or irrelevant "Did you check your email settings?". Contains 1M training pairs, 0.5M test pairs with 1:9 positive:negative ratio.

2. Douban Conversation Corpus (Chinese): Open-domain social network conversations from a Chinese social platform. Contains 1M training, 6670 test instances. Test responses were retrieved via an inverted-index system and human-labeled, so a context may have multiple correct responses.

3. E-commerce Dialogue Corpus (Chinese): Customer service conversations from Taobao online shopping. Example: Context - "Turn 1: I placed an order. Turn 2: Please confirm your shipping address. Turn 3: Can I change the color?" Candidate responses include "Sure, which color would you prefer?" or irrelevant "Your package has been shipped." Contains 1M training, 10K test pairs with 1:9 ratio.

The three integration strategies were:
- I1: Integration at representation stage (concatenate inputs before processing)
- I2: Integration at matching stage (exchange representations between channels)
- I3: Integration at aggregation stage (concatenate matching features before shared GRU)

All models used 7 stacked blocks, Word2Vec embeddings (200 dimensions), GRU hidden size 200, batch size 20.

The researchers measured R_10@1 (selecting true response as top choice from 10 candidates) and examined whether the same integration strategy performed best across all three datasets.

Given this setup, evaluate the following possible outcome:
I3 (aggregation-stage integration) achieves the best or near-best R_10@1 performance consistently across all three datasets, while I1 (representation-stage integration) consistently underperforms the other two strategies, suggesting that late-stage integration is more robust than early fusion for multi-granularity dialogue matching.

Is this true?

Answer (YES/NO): YES